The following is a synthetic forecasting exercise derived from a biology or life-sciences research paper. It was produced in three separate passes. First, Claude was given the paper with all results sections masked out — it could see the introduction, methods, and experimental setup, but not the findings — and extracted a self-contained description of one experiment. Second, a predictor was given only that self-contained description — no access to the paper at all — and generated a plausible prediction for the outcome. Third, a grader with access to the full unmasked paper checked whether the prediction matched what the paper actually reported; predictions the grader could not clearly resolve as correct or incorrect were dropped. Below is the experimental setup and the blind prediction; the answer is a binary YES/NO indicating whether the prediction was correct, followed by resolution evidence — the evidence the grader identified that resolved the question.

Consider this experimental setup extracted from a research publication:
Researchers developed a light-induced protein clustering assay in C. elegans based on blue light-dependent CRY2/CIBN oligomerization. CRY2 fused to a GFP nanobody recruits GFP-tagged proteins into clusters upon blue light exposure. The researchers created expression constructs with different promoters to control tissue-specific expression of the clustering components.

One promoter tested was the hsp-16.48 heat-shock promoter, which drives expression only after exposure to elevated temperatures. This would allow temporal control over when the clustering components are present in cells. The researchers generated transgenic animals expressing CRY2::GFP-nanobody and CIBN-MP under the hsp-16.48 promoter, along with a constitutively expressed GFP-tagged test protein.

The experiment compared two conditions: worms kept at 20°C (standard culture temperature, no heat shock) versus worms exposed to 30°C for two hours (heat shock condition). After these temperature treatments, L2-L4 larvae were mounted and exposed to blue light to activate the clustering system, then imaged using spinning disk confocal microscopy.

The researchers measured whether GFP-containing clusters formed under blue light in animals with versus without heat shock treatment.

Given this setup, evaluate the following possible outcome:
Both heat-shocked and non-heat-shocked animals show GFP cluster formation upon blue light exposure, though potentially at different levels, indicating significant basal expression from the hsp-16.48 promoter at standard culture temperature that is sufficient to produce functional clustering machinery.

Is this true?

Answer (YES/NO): NO